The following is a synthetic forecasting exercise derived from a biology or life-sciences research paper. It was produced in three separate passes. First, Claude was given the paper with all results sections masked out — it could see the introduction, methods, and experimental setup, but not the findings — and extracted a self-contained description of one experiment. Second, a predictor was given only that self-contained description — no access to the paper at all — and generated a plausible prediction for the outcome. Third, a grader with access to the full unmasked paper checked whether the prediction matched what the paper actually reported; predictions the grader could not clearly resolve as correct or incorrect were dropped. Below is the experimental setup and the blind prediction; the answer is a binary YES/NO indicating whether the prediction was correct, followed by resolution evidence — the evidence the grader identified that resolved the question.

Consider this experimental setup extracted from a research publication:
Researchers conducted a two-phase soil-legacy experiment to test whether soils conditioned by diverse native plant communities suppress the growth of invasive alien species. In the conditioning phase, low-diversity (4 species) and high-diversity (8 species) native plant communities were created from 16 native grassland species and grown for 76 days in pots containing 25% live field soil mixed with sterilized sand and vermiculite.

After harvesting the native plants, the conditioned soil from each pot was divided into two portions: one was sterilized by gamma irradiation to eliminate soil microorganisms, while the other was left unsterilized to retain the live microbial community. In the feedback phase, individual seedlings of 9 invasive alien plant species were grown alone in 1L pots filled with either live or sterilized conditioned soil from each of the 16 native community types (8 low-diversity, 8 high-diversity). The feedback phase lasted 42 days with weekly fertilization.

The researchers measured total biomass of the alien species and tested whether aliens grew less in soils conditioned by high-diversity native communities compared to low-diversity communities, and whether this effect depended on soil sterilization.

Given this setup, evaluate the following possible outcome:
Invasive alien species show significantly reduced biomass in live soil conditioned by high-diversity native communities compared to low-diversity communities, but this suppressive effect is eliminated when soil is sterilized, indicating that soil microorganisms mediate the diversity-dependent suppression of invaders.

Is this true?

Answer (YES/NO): NO